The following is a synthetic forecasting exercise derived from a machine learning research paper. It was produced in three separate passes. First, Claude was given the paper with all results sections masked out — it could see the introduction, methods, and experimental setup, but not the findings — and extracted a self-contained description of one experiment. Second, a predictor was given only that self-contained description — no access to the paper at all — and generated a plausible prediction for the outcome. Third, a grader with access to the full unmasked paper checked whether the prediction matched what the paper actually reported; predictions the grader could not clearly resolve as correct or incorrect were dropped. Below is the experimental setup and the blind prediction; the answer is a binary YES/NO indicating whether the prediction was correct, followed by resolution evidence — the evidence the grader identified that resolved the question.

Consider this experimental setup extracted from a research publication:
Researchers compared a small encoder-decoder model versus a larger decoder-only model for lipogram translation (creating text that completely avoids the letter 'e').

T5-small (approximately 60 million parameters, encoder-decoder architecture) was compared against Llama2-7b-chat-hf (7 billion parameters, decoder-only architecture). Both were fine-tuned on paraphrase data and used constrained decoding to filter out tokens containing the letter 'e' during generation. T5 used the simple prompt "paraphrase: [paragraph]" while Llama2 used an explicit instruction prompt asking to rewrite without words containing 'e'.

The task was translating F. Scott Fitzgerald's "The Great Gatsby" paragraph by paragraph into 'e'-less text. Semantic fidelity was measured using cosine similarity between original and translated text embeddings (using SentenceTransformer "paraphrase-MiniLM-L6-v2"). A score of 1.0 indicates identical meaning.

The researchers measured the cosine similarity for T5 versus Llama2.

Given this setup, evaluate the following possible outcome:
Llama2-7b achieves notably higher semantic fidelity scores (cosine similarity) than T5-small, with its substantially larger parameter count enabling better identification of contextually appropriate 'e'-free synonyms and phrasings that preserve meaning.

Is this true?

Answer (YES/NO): NO